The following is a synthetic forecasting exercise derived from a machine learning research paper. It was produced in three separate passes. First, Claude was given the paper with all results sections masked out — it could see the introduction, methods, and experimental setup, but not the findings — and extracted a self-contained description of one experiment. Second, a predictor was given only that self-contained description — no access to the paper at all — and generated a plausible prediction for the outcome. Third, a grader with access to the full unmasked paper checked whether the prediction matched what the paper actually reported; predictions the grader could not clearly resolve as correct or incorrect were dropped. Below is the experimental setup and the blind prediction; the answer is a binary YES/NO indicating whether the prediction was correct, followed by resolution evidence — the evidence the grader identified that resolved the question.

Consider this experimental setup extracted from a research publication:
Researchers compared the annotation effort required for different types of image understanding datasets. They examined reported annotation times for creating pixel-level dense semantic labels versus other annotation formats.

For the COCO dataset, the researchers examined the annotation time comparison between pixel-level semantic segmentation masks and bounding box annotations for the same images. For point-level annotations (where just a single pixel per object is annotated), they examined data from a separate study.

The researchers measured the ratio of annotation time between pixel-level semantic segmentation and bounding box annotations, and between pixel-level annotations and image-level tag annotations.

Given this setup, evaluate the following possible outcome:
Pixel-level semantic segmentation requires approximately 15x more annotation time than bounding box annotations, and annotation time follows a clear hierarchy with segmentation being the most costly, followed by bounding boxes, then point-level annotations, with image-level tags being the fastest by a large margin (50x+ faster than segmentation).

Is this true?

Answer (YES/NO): NO